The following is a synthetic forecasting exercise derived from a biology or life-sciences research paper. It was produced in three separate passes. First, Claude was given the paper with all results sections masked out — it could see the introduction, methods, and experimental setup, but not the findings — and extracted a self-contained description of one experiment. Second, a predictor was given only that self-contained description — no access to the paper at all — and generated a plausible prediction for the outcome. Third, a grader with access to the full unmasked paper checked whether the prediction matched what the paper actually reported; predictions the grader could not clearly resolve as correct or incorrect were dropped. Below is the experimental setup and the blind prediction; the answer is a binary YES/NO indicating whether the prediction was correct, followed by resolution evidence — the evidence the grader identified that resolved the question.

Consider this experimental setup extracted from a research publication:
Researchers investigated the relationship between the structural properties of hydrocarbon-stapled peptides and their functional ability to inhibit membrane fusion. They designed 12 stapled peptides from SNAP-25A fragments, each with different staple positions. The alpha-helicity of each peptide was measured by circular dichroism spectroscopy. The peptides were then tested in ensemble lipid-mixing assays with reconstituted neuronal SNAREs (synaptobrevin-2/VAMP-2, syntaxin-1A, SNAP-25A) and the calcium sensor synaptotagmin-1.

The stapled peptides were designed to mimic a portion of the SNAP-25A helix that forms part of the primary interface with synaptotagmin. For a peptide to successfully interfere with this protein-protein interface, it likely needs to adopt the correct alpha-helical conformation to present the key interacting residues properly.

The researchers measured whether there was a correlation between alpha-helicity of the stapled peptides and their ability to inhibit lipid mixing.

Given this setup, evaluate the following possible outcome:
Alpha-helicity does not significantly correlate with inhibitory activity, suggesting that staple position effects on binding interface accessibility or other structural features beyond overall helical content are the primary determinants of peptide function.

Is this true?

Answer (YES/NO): NO